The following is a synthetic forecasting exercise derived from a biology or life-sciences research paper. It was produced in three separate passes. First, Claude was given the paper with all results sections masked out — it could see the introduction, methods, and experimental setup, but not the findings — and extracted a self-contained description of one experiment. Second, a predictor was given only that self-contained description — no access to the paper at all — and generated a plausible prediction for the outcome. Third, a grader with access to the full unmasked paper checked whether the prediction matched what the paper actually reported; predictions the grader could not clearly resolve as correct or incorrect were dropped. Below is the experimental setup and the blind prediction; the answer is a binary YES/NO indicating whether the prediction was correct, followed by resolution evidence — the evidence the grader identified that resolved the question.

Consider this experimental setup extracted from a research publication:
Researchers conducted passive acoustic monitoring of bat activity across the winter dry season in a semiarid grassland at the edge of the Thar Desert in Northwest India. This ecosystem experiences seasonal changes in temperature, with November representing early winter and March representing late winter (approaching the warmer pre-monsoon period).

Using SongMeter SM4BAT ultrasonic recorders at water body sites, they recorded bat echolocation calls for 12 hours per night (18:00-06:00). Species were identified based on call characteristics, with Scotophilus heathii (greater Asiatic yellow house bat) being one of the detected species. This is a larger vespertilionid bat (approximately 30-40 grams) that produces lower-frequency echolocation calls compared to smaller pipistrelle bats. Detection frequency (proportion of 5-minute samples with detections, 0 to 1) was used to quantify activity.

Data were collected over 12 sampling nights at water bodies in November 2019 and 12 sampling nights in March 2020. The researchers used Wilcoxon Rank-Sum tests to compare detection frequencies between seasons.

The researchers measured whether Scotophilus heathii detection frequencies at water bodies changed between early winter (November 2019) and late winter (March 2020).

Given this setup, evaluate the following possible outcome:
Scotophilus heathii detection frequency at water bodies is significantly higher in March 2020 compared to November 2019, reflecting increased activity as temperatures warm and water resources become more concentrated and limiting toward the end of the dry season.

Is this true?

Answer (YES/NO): NO